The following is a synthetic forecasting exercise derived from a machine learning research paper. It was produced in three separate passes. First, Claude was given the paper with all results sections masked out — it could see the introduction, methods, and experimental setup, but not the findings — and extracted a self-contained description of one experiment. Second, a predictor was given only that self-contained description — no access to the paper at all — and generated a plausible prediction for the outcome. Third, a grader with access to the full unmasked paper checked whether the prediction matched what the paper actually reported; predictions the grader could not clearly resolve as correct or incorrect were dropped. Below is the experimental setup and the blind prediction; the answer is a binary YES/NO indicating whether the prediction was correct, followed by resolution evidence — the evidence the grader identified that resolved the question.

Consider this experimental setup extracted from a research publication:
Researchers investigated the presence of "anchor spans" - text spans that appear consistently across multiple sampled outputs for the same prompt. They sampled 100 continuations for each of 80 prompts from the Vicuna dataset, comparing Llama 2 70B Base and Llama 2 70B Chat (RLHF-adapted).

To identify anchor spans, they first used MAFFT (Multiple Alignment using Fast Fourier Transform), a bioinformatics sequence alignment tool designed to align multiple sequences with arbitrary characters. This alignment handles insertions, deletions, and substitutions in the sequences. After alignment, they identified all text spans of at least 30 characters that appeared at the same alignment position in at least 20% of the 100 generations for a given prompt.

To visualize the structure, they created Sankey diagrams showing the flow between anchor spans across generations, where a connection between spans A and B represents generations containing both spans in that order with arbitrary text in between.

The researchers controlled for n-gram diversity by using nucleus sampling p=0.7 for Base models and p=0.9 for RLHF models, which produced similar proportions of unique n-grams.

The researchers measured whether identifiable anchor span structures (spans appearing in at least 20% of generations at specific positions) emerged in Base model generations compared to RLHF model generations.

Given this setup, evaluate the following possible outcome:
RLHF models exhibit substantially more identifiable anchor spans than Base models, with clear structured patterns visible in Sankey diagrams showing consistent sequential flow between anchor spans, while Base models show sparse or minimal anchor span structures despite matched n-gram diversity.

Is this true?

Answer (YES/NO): YES